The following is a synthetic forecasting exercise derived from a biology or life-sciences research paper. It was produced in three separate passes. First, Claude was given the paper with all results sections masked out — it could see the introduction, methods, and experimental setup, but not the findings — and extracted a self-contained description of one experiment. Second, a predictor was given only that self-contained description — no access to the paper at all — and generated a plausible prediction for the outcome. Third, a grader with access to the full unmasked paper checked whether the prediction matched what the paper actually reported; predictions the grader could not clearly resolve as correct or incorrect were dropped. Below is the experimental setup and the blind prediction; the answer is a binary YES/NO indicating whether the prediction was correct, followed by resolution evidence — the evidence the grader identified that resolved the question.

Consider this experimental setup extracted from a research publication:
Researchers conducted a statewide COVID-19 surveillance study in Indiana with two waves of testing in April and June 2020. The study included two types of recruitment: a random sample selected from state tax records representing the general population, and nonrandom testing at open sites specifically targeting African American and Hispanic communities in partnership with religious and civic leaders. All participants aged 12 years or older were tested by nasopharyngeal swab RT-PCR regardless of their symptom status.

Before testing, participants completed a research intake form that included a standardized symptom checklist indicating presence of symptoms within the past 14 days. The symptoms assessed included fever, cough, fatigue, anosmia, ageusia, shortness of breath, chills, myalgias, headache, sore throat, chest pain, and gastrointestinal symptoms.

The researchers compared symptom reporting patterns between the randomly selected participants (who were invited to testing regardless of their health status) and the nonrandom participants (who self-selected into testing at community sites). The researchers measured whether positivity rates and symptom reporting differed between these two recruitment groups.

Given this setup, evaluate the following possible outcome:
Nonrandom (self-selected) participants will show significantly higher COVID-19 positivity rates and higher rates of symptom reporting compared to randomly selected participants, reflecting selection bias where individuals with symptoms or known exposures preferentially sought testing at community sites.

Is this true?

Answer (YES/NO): YES